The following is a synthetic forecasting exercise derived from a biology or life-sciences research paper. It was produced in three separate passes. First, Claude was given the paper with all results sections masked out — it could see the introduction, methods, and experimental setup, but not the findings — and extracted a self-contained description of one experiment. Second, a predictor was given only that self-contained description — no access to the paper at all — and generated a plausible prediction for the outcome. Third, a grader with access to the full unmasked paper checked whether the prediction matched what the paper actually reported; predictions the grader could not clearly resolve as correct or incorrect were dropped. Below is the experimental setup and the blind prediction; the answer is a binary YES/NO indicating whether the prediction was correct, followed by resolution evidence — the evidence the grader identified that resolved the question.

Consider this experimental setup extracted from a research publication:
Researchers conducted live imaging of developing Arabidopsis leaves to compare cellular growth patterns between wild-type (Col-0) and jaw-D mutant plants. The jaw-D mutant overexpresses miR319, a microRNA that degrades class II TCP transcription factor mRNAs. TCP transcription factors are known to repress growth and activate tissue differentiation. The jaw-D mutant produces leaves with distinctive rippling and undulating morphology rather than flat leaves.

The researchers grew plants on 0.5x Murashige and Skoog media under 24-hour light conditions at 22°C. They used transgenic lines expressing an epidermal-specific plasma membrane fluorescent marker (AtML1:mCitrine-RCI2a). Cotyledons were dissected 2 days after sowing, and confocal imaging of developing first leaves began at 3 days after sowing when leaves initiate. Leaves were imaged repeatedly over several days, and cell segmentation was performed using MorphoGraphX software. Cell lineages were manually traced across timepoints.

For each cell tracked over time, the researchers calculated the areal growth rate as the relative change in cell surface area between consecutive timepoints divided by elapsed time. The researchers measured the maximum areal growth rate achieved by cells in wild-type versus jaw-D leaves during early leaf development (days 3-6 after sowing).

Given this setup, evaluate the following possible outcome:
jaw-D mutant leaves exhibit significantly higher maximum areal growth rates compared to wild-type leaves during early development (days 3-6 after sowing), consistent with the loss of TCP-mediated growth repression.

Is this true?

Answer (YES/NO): NO